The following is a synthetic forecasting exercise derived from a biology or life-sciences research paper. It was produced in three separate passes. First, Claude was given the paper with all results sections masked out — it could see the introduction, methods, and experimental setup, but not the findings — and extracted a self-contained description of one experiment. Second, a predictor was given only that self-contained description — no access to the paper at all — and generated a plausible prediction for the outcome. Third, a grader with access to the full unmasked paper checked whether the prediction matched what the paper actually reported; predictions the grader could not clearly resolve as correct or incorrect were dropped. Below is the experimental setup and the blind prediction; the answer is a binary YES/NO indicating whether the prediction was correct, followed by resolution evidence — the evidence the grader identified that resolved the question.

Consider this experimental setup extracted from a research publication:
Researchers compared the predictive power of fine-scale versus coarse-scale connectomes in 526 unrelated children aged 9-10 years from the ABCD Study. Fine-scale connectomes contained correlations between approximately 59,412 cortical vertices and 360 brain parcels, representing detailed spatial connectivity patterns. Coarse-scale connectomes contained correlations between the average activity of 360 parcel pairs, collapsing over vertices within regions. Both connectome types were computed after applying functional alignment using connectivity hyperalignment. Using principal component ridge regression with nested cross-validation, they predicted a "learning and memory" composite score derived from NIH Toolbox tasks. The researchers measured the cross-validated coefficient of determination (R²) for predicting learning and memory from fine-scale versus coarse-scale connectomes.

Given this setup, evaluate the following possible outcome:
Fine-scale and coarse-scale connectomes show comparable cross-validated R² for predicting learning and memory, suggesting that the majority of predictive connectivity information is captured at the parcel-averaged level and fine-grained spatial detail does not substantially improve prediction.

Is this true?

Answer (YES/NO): NO